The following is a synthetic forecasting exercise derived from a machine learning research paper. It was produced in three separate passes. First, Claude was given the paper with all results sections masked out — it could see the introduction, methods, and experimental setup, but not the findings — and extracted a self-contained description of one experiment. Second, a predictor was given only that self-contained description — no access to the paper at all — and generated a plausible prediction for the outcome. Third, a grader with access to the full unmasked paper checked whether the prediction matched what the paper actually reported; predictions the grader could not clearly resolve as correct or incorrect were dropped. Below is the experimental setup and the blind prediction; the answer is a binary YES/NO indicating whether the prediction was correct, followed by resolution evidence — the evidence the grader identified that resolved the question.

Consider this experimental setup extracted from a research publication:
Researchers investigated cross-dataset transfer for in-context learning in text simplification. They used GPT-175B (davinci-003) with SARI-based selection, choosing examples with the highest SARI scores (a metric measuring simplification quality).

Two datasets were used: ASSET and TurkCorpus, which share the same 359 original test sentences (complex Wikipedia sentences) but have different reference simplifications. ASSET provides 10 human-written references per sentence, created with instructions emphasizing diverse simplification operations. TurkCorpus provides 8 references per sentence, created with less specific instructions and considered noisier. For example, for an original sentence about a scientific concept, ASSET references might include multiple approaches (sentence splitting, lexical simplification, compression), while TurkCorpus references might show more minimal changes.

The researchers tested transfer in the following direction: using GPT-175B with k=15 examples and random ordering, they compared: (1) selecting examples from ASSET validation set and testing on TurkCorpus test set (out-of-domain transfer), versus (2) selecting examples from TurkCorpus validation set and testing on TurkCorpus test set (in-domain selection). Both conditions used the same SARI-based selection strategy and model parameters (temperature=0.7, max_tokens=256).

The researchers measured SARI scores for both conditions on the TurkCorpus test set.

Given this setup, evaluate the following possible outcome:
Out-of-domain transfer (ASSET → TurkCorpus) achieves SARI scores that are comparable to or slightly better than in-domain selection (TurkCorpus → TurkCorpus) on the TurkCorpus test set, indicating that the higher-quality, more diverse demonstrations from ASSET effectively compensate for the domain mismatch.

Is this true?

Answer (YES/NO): YES